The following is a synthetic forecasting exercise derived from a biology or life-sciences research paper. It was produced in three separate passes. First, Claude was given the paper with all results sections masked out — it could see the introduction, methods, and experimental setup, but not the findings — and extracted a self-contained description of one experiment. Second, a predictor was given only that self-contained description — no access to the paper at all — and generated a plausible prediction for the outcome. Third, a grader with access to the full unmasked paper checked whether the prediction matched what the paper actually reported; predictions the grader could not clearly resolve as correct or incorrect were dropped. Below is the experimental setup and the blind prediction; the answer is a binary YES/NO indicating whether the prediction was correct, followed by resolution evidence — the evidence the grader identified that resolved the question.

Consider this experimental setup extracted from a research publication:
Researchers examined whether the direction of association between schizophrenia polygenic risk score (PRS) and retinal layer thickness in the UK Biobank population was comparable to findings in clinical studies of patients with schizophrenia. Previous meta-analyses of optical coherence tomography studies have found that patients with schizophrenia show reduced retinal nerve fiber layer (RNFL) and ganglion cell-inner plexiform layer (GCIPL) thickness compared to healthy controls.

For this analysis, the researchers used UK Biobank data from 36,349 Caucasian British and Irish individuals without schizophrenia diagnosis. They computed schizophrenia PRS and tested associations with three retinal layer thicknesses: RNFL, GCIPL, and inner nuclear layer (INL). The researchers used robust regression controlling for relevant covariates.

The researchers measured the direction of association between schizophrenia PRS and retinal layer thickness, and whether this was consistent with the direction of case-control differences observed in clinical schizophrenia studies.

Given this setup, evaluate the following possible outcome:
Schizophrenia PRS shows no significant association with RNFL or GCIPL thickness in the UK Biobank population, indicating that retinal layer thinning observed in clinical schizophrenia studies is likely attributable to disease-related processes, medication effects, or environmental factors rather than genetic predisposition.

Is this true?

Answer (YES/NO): NO